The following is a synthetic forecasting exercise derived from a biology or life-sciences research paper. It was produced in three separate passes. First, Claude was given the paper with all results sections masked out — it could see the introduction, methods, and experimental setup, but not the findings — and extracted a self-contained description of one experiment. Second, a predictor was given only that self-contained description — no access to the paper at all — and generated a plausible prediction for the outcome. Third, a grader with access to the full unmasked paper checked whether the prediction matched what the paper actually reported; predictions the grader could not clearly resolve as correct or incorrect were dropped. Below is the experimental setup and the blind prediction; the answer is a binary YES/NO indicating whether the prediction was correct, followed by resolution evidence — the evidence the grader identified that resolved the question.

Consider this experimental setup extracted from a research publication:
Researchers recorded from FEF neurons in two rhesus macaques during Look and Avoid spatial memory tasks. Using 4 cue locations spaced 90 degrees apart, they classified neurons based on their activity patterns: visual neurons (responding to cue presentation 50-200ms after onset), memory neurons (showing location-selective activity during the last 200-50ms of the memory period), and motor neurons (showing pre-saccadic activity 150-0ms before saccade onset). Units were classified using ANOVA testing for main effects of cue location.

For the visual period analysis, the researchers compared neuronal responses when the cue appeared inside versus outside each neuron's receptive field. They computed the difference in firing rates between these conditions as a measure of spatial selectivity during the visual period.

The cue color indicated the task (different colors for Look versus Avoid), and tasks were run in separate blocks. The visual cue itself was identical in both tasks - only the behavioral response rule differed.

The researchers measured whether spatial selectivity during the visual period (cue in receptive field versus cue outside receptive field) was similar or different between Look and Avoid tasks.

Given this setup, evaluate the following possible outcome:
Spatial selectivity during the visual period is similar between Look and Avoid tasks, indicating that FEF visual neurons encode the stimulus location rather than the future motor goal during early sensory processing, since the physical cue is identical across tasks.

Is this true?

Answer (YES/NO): YES